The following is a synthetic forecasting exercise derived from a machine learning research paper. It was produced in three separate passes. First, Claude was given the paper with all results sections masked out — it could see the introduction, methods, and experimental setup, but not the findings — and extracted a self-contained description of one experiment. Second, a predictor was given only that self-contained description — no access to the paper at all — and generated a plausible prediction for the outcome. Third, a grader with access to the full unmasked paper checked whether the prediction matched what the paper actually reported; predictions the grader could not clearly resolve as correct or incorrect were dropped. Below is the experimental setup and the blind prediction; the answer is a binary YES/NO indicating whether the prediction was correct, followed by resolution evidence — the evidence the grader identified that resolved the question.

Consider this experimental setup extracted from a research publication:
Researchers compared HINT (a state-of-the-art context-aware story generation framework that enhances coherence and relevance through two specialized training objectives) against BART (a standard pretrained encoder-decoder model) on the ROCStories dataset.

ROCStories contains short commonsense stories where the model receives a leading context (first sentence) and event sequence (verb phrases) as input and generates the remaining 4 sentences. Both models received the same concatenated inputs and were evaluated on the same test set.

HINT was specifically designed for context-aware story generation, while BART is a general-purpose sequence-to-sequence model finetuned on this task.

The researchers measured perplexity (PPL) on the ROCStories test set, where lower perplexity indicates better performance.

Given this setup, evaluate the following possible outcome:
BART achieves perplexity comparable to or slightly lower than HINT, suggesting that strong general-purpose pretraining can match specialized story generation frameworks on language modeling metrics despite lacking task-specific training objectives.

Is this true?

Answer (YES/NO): YES